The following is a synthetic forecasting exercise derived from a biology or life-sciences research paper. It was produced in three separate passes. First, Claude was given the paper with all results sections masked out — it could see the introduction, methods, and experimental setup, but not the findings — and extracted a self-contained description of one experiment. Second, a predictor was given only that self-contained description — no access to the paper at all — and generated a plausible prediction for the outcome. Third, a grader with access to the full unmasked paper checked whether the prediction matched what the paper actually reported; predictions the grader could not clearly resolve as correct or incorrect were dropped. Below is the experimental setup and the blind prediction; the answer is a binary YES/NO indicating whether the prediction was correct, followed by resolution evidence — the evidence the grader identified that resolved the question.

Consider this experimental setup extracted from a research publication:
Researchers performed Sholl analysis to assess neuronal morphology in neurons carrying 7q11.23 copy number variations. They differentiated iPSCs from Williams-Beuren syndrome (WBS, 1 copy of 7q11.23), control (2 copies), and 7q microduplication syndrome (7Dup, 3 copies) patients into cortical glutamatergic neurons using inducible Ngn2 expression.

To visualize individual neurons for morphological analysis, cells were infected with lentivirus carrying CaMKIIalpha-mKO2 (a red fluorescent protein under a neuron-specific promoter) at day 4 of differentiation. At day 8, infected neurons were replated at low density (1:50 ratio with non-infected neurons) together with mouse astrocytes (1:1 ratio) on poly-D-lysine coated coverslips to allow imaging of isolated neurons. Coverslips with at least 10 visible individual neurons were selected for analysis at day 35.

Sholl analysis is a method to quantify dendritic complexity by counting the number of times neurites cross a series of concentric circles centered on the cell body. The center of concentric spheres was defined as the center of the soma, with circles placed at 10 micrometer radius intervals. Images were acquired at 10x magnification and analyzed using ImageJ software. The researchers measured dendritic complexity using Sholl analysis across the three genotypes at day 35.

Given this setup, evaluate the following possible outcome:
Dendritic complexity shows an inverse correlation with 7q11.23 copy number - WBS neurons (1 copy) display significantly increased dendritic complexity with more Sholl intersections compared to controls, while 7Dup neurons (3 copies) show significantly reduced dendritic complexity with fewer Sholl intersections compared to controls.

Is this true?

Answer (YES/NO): NO